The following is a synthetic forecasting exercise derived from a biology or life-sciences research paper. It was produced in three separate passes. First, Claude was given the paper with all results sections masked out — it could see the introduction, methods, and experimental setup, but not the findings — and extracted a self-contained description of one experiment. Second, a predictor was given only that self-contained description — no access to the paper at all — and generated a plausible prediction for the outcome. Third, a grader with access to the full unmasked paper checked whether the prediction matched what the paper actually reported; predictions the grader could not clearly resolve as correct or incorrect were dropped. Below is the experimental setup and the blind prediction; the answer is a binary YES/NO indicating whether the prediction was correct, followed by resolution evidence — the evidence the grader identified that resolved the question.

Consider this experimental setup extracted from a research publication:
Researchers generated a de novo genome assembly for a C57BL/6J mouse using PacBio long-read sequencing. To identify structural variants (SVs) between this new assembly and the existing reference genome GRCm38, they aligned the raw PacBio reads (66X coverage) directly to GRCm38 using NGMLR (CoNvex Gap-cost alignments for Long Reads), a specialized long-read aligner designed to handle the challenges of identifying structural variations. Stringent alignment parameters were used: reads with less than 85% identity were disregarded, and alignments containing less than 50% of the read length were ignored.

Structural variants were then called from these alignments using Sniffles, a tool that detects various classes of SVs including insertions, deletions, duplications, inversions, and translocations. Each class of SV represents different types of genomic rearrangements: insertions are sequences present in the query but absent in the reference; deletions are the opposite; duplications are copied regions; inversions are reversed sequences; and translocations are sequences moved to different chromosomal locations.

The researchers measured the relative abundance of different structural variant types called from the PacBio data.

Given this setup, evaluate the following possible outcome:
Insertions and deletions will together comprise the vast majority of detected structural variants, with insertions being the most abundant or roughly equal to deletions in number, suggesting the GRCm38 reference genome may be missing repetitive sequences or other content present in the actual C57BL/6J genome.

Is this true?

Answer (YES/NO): YES